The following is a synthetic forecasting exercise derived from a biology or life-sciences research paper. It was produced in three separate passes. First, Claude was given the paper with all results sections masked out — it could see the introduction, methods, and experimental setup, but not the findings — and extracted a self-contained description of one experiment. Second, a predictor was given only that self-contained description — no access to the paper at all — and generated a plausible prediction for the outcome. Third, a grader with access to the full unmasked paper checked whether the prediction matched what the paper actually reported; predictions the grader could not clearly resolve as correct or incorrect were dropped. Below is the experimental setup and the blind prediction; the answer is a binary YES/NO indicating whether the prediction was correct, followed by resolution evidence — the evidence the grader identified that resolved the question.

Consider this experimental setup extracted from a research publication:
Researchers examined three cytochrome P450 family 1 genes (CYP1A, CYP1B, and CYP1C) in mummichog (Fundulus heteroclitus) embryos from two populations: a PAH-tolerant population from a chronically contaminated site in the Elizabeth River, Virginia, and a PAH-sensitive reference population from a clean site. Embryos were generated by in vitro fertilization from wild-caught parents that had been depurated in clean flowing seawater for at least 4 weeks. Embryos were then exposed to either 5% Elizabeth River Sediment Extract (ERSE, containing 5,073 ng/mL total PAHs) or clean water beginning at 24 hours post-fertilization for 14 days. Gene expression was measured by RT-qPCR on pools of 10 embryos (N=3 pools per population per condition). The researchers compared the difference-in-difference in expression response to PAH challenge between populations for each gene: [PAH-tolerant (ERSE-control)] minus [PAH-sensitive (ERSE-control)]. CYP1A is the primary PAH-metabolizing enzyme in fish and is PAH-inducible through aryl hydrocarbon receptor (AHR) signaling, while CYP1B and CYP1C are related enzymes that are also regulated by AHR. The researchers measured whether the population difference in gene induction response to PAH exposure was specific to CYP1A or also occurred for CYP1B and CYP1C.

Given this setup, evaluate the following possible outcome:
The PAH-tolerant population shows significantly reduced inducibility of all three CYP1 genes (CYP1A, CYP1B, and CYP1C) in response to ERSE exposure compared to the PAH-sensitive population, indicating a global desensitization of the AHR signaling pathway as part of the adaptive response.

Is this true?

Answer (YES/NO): NO